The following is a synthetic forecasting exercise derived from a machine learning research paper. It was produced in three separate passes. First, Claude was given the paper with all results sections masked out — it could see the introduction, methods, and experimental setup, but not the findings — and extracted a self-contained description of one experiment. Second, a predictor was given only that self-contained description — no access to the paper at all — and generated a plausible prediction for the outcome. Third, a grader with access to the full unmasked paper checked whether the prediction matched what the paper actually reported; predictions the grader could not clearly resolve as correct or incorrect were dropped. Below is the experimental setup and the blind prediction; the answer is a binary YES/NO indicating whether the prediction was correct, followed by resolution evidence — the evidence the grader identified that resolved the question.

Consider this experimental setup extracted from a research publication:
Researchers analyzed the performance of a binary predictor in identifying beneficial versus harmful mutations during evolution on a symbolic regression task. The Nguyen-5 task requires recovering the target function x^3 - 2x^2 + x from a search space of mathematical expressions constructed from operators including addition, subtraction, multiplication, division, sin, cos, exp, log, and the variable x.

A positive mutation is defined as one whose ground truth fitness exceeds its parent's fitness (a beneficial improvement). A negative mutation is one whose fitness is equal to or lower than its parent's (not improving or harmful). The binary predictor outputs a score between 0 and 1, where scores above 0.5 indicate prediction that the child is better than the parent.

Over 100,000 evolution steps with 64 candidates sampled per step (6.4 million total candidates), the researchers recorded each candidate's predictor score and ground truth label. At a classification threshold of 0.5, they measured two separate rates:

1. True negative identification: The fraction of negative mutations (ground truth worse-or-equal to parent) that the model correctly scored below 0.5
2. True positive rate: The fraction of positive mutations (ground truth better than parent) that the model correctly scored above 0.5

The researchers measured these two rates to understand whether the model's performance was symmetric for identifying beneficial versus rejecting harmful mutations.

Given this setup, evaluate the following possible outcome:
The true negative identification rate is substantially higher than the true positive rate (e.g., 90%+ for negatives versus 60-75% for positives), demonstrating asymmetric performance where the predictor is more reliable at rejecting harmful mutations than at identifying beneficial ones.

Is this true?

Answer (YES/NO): NO